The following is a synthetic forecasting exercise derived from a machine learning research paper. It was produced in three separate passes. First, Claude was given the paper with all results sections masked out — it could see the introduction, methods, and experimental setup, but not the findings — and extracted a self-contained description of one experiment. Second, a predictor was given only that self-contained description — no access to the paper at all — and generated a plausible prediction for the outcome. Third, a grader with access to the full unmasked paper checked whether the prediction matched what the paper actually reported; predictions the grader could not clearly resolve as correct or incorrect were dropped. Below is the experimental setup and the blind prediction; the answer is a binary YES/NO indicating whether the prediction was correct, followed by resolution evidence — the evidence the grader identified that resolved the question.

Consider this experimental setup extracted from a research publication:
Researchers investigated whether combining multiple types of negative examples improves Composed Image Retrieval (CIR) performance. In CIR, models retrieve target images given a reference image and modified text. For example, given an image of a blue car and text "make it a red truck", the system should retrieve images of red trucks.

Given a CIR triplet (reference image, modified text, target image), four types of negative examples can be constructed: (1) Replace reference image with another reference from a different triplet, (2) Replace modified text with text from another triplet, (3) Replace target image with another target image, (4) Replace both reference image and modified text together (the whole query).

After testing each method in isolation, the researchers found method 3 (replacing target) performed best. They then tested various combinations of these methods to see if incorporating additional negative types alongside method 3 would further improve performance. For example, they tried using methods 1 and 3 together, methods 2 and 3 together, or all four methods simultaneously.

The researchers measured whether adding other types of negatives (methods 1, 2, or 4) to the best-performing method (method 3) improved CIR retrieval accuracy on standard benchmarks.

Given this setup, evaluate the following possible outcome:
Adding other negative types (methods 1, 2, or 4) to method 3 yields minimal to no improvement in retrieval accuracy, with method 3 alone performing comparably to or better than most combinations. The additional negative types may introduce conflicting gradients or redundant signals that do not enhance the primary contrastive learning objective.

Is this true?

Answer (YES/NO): YES